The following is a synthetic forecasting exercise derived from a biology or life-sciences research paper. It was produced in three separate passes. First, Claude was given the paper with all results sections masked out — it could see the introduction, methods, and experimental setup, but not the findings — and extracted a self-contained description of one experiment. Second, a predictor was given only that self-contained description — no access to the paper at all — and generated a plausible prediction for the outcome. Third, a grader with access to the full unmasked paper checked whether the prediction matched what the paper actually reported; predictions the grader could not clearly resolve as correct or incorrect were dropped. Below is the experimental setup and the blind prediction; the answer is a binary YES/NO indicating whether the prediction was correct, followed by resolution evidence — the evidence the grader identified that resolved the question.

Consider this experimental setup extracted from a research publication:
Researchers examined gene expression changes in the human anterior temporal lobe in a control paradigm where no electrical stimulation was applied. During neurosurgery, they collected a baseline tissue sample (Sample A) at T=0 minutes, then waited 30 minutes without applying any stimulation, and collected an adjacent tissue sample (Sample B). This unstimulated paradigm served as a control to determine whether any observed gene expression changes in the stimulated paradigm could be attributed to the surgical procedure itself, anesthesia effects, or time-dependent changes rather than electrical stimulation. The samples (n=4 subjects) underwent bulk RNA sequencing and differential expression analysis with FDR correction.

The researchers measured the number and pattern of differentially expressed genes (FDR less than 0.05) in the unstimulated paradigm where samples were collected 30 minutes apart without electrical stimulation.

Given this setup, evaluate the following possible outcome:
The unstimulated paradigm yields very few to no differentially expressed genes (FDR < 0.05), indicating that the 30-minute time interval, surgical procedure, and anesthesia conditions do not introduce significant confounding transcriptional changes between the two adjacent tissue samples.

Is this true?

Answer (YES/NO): YES